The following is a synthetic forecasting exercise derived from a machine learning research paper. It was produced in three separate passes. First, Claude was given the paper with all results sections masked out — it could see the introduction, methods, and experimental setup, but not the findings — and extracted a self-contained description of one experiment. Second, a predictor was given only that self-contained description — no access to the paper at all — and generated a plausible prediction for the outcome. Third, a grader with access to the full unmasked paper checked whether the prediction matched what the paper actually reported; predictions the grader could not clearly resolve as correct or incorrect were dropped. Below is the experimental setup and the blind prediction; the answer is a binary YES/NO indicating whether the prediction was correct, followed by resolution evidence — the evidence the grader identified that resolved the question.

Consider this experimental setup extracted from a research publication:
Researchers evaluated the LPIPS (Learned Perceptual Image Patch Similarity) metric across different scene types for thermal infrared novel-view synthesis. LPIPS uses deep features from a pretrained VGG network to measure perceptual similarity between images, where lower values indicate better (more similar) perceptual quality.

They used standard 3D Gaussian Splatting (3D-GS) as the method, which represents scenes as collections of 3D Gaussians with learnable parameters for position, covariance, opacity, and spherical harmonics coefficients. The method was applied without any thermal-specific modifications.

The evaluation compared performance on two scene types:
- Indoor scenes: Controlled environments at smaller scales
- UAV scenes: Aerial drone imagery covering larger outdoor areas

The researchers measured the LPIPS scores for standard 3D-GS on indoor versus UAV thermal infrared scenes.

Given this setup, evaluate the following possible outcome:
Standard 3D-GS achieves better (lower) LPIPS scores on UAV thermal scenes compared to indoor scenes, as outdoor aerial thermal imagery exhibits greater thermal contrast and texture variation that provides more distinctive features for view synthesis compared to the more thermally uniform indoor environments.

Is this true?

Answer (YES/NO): YES